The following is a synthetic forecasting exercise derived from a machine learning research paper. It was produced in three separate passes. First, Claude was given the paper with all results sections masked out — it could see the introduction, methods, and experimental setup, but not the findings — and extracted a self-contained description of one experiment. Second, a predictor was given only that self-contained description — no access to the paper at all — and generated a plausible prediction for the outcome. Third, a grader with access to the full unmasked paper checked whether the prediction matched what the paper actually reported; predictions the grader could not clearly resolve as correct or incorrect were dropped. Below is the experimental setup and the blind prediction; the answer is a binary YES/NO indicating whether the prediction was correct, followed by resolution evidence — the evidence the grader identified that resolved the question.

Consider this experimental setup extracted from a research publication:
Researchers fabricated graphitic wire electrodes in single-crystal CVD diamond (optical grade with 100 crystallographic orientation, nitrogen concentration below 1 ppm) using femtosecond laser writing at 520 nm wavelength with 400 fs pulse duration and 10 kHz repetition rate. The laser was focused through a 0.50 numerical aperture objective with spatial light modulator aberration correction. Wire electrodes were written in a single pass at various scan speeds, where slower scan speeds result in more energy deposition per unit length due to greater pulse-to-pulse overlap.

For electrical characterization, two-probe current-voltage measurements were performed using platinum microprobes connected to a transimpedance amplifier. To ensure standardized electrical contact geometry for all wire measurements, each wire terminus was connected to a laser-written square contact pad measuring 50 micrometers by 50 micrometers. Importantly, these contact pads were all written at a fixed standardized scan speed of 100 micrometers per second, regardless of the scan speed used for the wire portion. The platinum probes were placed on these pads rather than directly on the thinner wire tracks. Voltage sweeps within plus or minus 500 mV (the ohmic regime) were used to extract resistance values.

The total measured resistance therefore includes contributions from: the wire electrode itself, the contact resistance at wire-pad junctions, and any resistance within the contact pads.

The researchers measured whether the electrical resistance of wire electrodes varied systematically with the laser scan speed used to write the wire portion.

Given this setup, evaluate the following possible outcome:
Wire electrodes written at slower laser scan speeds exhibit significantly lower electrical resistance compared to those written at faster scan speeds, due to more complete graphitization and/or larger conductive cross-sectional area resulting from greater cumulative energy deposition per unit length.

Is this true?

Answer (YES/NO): YES